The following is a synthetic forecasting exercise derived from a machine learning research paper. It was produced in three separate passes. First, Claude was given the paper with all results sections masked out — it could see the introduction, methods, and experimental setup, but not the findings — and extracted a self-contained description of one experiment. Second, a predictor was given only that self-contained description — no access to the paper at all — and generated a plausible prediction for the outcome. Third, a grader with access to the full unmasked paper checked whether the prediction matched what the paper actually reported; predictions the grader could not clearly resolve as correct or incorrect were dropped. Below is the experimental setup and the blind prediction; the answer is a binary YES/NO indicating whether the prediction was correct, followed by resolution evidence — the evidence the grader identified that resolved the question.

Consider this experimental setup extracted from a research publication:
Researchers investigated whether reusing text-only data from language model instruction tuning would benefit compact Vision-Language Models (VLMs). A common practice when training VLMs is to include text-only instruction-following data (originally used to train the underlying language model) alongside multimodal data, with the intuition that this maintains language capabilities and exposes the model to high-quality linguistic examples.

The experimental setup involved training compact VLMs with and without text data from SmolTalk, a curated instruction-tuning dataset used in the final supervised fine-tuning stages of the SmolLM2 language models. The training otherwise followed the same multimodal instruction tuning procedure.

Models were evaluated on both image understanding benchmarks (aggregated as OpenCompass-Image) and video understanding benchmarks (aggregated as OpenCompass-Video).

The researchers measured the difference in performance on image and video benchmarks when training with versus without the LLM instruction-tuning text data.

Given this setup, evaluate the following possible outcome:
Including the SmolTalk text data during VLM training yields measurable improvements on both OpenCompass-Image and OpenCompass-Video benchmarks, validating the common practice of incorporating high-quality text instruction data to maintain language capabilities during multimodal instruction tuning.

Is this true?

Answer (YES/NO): NO